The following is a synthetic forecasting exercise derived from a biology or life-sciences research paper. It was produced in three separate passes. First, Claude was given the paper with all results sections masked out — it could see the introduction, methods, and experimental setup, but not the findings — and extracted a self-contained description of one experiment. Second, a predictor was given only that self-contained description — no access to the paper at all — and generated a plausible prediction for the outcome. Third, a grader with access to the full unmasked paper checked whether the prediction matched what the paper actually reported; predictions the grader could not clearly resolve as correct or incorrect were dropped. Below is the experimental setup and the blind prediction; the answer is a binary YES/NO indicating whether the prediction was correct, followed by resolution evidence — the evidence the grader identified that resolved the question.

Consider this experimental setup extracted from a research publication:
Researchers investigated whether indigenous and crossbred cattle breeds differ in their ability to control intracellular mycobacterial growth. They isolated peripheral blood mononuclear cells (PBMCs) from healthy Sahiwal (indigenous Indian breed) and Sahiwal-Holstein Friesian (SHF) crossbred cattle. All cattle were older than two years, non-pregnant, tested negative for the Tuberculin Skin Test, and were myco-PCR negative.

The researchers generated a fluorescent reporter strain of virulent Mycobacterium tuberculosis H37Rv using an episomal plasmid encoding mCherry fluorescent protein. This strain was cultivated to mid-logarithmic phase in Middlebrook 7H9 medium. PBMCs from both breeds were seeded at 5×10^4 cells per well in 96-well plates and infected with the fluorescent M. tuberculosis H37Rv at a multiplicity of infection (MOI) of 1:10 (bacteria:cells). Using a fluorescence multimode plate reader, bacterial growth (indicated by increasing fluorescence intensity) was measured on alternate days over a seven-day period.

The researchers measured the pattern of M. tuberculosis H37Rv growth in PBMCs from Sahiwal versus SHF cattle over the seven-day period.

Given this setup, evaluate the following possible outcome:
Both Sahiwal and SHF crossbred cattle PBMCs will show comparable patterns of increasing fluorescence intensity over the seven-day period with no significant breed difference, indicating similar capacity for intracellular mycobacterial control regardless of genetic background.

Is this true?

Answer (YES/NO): NO